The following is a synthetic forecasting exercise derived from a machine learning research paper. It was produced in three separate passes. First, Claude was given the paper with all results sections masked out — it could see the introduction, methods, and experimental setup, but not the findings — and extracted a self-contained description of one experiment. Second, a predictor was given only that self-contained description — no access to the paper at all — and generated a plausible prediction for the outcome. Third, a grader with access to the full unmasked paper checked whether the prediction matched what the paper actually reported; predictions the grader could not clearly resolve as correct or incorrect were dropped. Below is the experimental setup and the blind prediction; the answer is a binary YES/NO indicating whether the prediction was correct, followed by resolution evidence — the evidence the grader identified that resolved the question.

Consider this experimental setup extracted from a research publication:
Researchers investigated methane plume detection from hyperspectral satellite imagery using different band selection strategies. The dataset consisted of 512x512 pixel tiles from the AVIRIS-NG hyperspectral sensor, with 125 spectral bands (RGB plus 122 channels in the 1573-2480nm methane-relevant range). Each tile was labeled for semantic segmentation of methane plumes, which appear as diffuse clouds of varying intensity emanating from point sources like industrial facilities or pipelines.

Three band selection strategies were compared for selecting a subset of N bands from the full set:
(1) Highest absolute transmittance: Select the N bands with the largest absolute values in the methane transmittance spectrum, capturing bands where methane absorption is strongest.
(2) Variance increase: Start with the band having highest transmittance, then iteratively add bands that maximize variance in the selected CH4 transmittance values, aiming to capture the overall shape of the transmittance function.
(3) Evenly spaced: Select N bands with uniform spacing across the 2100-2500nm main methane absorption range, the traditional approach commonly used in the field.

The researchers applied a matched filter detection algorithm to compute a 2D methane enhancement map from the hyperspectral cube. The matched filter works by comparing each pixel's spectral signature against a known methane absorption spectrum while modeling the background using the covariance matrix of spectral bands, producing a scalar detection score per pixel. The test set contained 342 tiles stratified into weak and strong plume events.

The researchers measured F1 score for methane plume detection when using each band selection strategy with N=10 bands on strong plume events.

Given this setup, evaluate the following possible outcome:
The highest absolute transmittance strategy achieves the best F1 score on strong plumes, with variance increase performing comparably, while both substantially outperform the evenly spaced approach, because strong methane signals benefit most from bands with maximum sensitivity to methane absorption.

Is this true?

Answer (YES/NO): NO